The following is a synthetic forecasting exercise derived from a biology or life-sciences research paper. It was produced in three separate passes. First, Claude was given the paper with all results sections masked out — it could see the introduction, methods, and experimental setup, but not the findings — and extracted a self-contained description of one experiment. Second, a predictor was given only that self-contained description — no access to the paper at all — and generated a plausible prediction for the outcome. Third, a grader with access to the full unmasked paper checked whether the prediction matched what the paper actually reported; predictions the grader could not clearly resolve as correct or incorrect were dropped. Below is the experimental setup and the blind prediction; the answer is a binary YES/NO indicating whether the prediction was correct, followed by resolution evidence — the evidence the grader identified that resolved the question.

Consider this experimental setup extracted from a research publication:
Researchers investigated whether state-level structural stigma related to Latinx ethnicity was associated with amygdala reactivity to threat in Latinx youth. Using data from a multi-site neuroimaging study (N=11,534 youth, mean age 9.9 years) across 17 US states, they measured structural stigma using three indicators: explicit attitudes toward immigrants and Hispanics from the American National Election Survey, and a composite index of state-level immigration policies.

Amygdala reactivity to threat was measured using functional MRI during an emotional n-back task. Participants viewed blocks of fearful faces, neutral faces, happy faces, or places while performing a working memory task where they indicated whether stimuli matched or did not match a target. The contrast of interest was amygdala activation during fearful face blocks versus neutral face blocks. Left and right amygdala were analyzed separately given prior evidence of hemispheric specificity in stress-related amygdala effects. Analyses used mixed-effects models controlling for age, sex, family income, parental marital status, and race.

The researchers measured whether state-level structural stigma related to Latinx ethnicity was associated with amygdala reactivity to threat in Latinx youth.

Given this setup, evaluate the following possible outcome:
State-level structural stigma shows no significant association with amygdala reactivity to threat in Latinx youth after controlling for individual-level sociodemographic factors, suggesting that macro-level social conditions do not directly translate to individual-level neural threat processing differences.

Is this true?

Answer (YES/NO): YES